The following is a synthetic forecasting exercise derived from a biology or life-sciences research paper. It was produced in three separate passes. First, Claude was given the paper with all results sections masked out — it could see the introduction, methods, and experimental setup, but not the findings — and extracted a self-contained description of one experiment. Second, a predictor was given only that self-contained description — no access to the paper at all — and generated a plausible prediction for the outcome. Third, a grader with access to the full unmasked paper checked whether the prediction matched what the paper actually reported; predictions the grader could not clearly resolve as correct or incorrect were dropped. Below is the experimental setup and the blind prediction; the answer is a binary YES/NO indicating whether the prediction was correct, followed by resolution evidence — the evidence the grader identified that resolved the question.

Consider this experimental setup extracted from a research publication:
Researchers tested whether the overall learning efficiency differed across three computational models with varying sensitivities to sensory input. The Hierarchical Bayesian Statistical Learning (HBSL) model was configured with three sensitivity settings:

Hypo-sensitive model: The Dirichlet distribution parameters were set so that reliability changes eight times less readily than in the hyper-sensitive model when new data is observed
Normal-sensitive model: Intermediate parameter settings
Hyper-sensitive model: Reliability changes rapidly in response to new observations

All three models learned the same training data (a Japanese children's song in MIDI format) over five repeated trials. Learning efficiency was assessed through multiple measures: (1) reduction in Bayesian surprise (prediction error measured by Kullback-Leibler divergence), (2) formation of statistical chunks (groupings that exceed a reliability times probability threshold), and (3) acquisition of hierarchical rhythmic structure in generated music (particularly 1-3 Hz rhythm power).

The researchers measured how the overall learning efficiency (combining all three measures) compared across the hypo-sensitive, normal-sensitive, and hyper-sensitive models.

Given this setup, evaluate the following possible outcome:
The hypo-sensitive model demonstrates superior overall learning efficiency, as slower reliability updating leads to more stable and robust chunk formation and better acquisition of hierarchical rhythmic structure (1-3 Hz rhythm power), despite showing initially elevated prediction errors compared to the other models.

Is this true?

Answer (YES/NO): NO